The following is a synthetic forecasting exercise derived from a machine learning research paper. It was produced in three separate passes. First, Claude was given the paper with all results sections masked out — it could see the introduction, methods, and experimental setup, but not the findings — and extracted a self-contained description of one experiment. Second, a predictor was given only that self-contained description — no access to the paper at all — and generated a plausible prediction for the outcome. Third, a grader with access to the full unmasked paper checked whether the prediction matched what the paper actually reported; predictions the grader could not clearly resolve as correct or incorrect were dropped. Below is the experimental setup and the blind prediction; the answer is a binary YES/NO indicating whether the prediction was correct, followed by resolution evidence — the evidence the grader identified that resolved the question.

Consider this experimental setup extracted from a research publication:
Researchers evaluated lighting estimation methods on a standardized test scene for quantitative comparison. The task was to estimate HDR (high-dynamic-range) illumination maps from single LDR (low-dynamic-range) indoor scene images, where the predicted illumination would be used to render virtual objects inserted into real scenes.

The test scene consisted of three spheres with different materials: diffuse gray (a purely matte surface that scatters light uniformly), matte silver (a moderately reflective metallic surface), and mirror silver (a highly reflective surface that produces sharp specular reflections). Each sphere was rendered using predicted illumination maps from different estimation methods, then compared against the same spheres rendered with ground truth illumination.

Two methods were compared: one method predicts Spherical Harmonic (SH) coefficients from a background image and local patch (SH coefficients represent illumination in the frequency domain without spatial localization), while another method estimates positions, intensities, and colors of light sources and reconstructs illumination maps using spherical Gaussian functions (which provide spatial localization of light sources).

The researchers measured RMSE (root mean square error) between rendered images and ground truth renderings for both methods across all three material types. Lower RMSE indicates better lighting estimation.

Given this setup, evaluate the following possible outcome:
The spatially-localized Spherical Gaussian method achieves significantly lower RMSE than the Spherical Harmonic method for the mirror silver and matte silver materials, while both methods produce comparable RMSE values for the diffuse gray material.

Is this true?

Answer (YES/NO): NO